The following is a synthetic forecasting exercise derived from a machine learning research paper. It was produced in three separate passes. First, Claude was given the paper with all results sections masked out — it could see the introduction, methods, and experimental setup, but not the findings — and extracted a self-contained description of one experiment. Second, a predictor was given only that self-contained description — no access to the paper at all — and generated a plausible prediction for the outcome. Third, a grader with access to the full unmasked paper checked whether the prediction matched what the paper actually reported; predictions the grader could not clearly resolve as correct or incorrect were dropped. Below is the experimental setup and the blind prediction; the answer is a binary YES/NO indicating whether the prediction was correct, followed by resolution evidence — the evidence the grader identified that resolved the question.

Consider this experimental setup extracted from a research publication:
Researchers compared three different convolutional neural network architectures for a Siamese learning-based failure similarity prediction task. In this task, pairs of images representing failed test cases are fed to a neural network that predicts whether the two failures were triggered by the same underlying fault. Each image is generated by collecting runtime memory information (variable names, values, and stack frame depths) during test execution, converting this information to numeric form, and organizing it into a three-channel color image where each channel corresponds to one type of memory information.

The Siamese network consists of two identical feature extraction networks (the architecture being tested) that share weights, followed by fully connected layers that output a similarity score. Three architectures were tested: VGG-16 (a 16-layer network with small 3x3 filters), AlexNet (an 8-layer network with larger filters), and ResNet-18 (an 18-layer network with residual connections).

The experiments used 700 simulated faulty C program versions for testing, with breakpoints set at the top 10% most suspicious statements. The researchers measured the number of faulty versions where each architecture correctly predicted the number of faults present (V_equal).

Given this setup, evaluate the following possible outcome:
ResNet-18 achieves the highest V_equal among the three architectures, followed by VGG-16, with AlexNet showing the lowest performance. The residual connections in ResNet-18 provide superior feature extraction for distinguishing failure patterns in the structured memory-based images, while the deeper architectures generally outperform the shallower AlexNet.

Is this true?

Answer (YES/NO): NO